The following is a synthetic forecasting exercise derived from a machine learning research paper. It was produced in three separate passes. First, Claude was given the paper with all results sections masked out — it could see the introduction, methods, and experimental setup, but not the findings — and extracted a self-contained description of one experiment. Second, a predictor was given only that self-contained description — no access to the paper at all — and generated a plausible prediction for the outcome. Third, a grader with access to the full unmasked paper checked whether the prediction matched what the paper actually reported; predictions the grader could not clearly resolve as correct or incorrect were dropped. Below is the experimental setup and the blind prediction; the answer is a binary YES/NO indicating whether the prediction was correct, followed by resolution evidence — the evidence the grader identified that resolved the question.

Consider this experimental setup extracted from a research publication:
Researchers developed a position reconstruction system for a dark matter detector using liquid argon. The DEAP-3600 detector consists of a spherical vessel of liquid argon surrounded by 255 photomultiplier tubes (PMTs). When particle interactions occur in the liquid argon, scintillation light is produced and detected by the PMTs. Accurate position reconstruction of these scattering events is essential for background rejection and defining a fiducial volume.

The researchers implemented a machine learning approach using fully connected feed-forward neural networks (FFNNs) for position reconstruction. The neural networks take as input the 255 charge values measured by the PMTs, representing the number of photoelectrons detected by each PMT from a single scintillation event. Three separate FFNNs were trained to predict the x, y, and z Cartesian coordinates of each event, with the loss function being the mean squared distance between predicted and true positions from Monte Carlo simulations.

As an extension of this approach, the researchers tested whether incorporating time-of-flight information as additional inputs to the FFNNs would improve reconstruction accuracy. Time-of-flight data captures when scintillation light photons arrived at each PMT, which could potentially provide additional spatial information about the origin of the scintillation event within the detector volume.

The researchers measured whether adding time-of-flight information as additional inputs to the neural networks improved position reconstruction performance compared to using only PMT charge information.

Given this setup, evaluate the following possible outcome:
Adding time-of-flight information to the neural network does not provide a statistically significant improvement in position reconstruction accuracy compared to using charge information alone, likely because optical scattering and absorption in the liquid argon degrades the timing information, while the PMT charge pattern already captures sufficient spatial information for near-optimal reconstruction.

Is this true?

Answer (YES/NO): YES